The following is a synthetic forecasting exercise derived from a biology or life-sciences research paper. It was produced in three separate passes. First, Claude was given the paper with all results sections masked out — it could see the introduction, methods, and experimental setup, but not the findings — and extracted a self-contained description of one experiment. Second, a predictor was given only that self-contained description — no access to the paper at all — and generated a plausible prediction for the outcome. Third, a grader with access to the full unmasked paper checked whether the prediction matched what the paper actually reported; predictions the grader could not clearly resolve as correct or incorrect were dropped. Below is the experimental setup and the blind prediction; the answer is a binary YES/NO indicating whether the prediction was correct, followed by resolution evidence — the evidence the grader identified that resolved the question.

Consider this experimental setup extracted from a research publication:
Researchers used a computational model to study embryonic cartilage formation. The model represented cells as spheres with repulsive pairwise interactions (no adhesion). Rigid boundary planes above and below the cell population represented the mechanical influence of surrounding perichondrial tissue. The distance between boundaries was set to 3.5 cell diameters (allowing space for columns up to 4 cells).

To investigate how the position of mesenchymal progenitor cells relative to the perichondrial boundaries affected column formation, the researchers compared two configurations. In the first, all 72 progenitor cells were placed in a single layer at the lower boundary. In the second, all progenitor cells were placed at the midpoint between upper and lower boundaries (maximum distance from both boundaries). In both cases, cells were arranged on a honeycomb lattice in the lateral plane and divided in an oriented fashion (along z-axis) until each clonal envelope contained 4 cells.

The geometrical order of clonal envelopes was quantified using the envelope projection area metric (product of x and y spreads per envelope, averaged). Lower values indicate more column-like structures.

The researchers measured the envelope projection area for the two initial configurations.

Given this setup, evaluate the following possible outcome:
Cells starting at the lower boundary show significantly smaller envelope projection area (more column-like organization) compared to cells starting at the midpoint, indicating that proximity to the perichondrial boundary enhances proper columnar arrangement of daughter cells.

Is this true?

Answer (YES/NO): NO